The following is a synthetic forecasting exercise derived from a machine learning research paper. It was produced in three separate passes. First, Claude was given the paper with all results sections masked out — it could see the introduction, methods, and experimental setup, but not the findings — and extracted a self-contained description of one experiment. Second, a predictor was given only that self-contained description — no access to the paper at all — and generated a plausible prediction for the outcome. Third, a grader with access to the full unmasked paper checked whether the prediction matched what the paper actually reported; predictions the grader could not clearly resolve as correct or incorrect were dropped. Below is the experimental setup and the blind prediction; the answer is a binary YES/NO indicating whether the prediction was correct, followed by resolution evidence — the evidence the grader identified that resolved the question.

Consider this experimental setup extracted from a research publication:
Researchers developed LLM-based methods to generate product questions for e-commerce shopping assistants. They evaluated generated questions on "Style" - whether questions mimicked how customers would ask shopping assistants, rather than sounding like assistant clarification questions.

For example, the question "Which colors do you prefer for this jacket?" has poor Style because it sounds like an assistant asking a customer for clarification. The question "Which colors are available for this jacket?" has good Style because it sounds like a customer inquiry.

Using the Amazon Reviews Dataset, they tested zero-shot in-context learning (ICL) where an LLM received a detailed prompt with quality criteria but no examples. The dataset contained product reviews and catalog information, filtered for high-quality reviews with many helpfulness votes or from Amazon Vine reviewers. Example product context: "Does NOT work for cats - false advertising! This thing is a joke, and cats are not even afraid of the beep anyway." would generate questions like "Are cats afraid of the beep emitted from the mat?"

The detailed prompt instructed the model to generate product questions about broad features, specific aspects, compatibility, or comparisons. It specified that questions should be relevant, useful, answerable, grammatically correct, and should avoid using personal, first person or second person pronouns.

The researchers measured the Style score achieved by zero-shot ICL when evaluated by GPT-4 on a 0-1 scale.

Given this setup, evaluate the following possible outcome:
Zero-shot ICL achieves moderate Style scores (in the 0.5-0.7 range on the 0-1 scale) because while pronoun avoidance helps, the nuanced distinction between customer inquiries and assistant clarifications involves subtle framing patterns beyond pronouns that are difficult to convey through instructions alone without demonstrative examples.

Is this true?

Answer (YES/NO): YES